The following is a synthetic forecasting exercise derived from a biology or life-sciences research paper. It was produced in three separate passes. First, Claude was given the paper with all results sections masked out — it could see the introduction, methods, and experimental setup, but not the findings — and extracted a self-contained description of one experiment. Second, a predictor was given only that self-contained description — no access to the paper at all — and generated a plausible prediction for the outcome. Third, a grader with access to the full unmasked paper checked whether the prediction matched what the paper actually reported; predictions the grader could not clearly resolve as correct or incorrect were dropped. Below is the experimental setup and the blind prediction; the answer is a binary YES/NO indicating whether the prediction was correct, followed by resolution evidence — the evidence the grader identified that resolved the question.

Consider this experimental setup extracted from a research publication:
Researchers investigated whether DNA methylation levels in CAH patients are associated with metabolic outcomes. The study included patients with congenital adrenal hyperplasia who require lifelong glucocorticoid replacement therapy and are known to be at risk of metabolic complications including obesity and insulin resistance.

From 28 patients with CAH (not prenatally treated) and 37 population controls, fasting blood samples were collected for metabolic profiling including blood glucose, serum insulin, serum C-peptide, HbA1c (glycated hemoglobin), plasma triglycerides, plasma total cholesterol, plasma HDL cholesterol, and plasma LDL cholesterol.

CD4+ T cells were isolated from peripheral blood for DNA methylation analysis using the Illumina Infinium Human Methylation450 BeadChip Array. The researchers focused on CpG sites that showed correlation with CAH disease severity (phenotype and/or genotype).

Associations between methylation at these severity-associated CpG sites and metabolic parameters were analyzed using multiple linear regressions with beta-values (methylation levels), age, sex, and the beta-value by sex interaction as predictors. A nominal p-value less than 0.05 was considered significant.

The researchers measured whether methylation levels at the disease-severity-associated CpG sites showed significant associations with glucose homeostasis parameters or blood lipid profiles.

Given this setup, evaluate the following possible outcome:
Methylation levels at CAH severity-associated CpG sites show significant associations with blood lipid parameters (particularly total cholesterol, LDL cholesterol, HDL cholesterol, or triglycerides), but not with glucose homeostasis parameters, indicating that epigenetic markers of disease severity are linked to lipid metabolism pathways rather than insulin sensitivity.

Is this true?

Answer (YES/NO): YES